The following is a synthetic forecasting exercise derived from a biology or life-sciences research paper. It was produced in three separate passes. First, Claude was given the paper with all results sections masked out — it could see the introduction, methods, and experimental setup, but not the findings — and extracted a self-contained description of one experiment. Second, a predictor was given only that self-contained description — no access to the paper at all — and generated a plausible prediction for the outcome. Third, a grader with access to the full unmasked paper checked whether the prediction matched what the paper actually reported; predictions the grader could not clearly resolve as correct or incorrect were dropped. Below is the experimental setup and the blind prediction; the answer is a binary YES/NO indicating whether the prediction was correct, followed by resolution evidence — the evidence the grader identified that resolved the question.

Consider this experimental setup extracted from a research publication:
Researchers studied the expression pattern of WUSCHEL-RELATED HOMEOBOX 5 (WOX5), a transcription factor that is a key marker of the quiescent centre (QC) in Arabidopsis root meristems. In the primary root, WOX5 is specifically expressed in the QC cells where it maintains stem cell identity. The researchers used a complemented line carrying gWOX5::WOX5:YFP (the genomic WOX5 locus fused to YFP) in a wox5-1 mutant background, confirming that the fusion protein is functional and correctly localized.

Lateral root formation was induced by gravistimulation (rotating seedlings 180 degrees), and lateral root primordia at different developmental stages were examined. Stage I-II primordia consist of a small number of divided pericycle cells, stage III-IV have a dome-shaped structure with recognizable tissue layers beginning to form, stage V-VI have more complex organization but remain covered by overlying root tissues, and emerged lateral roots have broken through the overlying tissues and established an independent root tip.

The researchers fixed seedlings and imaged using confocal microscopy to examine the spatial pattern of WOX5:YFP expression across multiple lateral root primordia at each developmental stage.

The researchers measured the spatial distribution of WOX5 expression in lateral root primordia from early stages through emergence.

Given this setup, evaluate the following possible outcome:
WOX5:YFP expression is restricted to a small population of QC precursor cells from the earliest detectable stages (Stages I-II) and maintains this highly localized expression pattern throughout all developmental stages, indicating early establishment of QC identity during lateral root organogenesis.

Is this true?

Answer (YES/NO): NO